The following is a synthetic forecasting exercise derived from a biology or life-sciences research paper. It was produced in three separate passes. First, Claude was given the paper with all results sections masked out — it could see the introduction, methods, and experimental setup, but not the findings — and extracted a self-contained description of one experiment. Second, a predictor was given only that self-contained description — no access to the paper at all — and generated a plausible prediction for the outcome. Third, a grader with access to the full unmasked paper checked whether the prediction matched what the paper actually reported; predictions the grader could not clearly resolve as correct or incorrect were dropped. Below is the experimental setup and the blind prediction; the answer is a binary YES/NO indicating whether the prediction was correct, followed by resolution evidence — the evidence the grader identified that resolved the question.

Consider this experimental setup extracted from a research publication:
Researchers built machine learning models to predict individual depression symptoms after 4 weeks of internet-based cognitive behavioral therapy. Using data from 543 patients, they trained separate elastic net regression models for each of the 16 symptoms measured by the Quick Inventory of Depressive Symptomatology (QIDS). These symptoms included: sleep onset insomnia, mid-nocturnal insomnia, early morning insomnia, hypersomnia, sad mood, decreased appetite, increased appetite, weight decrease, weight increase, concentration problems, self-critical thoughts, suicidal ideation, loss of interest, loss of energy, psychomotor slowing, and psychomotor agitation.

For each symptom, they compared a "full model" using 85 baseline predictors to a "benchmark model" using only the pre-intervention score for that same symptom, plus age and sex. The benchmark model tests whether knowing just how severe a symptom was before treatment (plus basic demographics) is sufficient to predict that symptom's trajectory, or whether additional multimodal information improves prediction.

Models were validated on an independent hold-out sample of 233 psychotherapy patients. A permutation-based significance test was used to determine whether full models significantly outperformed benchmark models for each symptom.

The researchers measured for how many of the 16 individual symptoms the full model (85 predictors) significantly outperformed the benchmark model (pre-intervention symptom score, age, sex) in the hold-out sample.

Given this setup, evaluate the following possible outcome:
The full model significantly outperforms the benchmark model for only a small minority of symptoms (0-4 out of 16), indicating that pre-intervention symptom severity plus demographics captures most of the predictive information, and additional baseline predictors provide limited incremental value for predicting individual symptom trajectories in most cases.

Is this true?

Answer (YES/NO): YES